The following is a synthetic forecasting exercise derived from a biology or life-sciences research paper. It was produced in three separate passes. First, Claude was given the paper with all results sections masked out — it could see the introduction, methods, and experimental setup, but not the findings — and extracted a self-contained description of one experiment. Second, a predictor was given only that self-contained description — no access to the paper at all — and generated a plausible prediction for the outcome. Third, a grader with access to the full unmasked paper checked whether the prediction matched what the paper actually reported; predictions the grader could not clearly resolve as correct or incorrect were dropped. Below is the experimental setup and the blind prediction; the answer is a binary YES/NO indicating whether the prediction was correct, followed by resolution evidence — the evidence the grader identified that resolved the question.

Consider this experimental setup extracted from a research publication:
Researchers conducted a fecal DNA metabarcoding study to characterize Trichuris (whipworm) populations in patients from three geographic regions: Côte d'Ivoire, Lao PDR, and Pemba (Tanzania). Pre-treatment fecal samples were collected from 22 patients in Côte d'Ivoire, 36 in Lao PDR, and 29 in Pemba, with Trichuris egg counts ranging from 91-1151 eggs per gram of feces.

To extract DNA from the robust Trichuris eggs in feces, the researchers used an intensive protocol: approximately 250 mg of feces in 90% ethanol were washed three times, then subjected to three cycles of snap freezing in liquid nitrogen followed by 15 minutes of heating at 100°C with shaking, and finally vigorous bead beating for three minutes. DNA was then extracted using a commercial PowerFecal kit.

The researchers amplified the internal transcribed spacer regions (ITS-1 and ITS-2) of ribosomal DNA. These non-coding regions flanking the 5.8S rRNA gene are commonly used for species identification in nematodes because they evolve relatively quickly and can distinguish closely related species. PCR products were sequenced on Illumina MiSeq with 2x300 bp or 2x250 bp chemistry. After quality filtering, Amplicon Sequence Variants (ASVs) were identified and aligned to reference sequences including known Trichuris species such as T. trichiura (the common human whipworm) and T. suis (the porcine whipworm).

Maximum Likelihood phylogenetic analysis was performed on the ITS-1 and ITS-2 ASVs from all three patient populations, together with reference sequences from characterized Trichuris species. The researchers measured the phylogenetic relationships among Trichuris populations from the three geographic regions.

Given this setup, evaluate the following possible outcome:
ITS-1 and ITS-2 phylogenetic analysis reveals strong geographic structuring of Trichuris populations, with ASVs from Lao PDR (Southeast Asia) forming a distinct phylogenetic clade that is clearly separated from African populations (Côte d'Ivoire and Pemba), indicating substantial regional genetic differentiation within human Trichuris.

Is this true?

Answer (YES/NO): NO